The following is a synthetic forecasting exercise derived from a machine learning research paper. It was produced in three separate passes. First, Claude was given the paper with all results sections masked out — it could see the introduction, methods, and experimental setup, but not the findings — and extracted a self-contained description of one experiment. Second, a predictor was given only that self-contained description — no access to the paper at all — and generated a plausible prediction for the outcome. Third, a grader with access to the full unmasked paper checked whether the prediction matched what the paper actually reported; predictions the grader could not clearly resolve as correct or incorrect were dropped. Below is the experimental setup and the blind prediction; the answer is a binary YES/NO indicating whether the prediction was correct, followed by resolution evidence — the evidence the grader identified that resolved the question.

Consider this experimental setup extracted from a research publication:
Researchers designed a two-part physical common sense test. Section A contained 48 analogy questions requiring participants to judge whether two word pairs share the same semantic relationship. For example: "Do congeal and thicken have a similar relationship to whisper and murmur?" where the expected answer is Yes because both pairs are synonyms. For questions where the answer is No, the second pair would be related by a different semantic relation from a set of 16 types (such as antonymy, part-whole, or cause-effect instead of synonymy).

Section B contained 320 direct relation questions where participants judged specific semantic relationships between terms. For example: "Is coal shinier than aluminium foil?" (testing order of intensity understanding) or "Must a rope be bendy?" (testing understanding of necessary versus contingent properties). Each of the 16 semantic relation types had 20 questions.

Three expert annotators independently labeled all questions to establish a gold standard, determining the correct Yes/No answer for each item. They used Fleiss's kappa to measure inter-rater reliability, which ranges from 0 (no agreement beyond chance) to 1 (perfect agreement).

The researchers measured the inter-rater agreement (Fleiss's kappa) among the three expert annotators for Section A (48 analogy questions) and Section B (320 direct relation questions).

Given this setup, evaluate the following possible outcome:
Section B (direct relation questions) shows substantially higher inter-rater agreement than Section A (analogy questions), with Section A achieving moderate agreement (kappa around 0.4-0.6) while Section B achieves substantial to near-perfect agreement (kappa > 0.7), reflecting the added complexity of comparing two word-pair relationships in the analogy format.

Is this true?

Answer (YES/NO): NO